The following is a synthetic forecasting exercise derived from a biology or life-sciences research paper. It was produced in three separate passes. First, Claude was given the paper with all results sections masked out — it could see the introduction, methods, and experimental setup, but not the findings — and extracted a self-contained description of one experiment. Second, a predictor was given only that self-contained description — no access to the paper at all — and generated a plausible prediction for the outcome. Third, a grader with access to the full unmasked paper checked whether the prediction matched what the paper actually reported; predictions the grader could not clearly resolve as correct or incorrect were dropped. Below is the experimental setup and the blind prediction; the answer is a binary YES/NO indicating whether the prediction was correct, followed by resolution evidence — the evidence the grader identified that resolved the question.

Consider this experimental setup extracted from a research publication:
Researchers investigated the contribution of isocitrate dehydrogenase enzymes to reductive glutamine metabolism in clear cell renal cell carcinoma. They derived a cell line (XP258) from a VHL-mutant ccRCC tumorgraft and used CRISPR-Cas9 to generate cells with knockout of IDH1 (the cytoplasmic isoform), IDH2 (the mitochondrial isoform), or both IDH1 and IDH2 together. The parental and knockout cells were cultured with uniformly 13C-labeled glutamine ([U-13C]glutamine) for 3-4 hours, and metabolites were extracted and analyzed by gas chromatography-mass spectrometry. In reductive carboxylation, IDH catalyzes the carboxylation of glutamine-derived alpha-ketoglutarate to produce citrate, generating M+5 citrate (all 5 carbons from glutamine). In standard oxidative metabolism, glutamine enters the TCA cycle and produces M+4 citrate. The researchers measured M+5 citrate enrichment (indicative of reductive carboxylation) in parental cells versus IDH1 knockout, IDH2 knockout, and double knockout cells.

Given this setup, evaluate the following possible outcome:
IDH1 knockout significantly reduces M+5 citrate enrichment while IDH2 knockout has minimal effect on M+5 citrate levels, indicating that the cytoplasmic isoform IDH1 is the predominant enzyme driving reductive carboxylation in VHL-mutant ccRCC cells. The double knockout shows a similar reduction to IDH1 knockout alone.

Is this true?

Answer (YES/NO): NO